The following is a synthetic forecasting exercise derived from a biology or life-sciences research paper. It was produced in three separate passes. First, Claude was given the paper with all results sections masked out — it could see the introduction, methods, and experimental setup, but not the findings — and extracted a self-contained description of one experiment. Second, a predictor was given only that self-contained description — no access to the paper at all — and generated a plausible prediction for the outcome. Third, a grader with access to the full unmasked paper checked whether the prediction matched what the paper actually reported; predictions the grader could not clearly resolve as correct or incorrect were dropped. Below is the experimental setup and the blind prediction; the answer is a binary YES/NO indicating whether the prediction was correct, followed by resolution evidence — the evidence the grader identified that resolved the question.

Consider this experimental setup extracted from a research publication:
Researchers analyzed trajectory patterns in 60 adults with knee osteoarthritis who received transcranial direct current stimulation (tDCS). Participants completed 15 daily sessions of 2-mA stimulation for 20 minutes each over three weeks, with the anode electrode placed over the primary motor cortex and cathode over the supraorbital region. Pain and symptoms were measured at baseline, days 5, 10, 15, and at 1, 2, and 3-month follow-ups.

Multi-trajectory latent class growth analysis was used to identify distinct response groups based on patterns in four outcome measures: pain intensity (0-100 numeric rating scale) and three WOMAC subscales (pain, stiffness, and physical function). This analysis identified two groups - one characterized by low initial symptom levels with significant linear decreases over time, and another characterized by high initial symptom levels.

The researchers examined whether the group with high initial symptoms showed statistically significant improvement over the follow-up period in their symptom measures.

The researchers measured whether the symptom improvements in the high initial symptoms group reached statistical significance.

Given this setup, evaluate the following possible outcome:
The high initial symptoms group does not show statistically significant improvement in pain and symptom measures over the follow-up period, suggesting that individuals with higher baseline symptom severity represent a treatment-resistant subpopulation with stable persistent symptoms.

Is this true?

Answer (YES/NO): YES